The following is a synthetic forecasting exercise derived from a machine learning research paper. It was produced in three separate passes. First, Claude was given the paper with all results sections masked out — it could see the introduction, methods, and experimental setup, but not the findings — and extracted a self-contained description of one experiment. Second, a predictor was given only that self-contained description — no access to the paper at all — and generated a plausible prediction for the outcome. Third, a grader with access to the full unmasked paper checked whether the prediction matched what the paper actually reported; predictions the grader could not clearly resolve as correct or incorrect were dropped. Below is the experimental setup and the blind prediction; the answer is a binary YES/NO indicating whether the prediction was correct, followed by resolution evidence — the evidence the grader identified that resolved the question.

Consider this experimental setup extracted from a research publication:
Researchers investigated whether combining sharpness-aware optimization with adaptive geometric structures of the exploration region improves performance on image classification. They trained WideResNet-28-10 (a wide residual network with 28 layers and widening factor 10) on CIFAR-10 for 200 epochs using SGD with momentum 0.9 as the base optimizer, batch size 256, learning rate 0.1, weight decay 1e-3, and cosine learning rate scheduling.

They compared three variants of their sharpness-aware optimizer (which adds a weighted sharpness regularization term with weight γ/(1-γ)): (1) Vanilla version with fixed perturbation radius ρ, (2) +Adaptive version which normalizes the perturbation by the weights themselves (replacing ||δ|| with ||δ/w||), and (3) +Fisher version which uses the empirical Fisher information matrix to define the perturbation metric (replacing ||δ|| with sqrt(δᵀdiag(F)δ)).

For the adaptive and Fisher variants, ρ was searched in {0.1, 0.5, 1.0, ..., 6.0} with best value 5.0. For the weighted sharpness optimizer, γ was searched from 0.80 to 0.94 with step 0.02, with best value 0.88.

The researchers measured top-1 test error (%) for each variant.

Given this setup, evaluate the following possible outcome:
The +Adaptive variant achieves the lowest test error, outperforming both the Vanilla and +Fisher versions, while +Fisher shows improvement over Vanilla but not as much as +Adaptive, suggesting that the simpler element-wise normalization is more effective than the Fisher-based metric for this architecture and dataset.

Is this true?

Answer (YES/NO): NO